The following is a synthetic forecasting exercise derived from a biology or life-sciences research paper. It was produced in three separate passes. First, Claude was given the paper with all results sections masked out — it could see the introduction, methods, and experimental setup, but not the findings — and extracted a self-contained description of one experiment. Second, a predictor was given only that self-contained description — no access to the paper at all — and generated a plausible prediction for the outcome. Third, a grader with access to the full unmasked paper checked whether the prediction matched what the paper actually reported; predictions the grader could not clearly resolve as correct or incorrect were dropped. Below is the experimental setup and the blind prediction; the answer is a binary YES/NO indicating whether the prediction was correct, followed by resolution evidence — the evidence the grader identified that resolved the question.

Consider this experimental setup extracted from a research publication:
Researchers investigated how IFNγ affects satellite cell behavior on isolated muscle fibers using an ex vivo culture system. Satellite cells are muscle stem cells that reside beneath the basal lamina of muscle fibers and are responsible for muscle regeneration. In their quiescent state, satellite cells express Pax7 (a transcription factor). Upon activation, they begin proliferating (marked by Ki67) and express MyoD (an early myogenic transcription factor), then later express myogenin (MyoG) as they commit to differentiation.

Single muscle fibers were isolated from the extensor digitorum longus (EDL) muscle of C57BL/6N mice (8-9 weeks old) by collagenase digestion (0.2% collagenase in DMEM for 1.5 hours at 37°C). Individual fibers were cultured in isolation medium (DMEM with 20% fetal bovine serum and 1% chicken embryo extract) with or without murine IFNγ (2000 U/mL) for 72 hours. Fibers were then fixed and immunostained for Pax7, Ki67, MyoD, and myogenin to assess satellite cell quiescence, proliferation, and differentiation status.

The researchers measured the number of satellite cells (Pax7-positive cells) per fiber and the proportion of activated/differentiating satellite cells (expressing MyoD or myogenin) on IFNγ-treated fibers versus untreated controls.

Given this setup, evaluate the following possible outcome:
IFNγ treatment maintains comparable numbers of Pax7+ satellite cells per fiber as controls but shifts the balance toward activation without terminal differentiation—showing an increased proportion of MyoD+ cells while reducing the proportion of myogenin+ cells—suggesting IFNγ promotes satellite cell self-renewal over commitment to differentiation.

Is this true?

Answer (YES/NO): NO